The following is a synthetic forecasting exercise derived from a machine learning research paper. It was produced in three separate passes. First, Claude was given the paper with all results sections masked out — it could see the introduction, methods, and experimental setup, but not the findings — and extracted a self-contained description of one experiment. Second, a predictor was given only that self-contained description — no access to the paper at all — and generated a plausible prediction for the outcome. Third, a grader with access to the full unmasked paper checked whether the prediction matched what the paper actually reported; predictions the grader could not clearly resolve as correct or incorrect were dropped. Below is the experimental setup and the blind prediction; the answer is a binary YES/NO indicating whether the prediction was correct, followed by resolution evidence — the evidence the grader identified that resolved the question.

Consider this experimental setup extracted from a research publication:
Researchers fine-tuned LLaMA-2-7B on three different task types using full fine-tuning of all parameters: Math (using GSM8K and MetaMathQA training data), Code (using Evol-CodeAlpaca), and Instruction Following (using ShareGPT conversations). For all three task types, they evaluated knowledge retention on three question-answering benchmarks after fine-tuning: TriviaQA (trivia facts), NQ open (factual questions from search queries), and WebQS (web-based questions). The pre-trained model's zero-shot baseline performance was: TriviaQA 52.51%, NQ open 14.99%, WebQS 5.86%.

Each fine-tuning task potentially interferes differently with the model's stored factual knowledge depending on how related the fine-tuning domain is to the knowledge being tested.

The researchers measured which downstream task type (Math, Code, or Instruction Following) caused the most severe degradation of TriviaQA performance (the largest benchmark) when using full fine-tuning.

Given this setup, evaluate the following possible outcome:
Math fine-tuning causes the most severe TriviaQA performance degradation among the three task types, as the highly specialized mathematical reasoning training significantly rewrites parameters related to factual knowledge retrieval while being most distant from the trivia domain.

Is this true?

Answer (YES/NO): NO